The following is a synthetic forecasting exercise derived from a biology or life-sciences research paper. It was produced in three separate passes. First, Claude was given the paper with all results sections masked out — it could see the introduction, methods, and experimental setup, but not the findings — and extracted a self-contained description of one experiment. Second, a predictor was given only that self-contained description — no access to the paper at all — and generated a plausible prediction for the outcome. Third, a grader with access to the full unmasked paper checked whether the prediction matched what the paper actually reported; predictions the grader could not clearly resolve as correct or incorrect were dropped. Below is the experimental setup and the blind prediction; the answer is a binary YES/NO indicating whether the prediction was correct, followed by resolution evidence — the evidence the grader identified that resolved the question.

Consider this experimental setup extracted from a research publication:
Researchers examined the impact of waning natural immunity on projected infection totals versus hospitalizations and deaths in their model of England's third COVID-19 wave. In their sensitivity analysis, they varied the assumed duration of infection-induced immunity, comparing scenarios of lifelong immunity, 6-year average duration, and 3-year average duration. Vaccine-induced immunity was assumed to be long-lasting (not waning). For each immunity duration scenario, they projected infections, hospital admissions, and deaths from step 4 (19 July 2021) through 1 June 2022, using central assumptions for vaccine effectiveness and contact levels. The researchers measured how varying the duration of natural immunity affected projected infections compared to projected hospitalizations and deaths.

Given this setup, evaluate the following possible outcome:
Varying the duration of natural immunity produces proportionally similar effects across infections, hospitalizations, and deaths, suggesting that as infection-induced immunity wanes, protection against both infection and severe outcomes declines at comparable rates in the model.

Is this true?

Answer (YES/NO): NO